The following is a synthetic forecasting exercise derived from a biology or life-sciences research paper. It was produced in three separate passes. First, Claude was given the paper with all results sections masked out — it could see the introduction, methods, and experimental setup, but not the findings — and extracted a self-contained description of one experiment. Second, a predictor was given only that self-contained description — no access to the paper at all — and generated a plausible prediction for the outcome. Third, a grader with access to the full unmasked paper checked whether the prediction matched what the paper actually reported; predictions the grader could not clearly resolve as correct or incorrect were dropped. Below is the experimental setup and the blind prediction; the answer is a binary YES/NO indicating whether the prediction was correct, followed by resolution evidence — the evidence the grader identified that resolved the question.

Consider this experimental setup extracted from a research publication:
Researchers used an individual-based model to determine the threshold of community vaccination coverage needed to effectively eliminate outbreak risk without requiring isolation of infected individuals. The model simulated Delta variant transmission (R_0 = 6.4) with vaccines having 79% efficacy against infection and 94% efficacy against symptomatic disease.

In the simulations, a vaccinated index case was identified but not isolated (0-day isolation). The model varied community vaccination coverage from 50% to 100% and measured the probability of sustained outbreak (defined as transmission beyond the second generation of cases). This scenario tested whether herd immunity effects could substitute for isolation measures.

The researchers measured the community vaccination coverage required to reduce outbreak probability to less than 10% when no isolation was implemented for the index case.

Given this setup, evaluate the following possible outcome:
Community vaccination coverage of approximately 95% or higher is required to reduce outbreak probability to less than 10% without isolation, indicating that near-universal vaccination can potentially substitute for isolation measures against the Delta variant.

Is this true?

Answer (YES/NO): NO